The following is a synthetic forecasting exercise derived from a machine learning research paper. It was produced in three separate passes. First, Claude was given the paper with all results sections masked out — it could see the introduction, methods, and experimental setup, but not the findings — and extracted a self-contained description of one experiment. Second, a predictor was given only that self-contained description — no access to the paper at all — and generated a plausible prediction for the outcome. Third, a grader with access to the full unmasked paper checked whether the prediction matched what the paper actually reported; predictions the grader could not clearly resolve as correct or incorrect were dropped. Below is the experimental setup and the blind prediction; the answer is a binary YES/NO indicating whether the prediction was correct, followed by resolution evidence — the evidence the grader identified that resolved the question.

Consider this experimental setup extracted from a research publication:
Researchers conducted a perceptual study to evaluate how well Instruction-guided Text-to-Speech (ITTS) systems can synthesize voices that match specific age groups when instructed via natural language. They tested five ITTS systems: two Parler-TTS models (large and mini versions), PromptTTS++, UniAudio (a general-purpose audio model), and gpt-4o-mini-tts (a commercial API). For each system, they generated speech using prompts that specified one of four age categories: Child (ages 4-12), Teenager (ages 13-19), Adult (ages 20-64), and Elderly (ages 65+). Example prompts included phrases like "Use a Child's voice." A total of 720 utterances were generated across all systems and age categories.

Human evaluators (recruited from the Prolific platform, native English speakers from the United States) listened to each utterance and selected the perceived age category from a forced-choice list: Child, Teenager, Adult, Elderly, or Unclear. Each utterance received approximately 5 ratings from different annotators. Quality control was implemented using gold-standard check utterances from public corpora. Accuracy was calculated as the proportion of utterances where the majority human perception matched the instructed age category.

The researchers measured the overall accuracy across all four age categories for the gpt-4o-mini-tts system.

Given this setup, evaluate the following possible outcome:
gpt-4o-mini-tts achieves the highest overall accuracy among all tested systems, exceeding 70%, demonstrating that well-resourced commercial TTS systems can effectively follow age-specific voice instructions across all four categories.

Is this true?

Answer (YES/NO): NO